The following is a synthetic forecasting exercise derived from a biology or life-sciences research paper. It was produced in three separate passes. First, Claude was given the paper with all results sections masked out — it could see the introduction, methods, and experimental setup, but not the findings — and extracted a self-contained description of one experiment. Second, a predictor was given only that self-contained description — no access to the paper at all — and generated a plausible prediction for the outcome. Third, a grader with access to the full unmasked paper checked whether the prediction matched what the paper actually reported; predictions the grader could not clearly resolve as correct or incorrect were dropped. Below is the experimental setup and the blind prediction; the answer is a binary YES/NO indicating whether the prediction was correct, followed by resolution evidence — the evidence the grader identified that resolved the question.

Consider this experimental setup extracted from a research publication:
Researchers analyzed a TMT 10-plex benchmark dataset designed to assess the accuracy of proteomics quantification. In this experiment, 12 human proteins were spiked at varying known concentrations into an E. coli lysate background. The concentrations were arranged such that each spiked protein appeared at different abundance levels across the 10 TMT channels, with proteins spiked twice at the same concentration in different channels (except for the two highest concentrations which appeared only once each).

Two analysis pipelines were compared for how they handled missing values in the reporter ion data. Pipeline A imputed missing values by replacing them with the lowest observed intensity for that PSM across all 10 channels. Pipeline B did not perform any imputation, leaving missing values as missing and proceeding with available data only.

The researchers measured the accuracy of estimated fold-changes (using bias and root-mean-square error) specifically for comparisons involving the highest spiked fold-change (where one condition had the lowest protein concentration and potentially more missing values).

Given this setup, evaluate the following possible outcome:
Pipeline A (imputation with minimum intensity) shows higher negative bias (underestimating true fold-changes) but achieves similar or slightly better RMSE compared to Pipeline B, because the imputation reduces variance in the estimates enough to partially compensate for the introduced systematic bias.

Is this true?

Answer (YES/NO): NO